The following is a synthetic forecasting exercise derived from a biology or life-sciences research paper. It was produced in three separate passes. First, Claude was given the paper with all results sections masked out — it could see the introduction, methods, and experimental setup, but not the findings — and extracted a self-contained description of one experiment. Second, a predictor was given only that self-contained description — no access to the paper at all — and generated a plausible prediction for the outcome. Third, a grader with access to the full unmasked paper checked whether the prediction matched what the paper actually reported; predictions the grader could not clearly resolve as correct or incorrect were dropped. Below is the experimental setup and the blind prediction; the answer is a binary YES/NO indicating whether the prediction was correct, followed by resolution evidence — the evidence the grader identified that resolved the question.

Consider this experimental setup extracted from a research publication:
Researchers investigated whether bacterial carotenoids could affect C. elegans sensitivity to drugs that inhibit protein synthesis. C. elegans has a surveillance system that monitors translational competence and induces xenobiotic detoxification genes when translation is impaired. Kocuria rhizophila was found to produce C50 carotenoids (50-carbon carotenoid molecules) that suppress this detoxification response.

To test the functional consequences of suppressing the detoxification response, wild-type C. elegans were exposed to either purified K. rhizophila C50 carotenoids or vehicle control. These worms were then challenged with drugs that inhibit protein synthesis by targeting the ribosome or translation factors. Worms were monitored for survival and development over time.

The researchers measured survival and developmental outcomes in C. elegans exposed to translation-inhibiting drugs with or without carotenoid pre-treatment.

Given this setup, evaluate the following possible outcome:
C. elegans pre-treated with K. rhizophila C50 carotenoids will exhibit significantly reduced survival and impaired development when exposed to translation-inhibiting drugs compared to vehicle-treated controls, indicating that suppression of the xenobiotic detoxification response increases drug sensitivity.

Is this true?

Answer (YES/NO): YES